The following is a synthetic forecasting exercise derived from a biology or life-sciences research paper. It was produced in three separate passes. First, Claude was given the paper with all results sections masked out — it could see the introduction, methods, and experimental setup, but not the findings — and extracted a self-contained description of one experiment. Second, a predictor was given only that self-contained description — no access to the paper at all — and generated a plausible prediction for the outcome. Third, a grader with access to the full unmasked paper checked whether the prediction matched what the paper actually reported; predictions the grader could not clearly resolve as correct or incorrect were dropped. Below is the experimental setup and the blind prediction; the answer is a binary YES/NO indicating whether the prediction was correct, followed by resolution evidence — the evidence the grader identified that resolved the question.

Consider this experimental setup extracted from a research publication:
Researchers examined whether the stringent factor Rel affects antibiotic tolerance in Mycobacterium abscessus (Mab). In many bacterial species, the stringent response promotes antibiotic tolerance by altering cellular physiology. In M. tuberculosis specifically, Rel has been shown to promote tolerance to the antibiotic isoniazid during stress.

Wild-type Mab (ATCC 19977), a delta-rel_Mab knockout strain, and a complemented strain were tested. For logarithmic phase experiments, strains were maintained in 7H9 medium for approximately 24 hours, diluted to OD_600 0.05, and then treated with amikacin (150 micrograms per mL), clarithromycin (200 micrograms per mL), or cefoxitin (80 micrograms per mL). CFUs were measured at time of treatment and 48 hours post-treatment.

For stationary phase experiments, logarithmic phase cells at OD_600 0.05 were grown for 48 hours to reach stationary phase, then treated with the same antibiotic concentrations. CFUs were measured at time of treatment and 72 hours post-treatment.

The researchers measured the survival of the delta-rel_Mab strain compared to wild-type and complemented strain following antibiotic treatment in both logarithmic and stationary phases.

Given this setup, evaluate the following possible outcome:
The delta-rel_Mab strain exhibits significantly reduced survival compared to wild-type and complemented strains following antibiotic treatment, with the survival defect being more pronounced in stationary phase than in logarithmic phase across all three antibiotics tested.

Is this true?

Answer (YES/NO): NO